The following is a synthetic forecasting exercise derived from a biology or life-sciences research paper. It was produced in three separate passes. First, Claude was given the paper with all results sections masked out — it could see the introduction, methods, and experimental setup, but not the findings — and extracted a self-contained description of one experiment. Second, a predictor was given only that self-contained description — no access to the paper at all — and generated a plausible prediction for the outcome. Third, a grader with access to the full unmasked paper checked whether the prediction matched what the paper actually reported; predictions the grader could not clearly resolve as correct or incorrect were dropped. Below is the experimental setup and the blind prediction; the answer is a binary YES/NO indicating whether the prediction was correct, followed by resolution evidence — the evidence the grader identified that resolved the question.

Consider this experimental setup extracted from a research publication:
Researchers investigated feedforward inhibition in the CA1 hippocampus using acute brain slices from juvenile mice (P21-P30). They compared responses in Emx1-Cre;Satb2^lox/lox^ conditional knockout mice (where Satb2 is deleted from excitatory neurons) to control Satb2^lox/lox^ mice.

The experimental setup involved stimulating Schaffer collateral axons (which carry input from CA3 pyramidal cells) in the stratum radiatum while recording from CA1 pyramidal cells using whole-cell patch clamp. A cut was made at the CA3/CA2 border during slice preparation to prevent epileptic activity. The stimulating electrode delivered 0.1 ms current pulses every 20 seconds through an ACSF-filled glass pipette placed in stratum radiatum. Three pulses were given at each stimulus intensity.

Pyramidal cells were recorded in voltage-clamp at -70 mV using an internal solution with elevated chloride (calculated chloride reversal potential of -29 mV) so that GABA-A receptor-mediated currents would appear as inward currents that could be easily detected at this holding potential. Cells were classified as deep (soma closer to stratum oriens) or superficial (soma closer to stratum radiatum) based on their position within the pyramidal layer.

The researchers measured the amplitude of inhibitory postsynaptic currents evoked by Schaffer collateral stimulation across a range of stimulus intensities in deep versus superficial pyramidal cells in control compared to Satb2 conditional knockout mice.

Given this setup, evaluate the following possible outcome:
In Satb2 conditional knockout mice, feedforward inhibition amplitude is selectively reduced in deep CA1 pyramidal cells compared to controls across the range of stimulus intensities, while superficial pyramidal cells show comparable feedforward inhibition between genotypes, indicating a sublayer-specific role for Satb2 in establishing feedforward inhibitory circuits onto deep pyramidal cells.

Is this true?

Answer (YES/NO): NO